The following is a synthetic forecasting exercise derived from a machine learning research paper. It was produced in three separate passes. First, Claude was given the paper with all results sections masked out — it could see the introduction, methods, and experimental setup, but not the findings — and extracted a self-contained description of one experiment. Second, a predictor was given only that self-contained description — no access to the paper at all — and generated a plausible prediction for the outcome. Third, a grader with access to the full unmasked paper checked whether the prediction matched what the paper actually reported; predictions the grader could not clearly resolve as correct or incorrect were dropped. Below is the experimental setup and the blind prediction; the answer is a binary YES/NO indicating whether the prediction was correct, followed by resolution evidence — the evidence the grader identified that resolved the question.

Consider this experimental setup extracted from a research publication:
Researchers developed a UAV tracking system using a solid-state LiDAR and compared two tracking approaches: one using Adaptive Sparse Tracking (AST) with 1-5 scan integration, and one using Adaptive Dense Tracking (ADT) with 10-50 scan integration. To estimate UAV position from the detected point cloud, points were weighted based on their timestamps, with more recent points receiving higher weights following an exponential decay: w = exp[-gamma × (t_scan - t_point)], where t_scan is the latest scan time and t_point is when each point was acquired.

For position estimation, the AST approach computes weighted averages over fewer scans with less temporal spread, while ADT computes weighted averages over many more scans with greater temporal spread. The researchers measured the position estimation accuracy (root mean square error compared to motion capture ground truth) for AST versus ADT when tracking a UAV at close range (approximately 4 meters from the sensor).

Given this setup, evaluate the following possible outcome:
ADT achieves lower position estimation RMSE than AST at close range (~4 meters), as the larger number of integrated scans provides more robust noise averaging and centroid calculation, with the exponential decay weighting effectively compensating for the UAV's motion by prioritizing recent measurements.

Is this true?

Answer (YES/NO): NO